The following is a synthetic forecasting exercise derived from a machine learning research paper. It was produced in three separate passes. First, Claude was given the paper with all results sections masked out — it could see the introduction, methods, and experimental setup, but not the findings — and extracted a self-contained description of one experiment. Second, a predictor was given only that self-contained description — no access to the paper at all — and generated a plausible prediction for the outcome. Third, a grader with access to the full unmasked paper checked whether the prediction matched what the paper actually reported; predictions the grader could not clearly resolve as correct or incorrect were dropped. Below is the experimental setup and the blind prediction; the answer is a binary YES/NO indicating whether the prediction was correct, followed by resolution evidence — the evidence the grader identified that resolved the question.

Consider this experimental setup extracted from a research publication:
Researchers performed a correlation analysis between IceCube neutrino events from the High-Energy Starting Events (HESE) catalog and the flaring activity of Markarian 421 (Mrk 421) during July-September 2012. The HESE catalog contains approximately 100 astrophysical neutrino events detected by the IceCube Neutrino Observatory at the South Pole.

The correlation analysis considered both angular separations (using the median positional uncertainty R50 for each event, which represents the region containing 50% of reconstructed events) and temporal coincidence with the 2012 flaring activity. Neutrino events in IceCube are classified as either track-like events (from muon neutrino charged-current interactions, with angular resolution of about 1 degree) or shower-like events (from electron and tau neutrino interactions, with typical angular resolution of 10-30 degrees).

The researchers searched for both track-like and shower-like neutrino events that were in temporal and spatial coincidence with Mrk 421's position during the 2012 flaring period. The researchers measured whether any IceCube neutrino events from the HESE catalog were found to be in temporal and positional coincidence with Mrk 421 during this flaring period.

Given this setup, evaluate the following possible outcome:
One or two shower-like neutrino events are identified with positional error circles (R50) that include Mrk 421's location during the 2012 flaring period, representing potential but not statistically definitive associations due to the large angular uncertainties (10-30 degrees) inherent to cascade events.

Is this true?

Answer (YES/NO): NO